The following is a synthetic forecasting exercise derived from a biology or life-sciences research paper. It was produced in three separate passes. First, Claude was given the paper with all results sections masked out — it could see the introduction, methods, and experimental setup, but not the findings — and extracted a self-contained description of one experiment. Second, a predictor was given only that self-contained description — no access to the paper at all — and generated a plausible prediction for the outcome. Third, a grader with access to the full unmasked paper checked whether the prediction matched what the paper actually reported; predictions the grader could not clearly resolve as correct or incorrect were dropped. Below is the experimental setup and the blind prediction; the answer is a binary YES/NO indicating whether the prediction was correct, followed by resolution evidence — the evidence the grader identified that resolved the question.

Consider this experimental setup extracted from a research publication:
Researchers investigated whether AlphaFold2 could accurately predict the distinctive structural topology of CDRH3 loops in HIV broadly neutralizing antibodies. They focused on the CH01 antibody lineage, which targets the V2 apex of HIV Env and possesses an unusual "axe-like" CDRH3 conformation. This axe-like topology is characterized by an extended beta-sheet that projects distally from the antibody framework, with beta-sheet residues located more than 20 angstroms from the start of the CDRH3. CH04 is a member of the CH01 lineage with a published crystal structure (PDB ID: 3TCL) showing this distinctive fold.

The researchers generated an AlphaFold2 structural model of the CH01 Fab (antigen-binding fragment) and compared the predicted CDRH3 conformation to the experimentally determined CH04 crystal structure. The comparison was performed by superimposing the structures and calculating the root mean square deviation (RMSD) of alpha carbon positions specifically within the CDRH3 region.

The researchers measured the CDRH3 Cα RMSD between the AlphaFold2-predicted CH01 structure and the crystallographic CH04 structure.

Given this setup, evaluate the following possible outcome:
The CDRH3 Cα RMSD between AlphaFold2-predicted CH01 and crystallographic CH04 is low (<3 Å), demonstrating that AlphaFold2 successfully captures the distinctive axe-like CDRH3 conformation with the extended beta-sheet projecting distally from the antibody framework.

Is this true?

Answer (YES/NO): YES